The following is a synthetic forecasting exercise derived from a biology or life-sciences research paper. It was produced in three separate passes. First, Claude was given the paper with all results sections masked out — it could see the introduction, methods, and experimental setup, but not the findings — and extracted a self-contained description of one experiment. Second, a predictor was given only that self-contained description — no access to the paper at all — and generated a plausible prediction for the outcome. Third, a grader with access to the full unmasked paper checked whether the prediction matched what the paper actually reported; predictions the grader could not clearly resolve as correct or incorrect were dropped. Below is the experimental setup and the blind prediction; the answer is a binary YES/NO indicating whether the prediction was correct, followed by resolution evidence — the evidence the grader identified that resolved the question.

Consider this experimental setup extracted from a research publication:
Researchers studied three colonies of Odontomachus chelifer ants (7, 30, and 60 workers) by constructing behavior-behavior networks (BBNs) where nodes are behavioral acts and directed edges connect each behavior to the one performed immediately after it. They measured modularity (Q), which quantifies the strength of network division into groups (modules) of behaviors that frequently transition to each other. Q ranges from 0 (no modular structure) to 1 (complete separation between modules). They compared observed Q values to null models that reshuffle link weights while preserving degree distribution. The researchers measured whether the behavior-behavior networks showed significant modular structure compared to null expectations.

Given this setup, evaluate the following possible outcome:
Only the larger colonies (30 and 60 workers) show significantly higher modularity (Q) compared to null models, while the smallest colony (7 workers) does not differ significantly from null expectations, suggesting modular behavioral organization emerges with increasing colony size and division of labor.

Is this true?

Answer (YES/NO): NO